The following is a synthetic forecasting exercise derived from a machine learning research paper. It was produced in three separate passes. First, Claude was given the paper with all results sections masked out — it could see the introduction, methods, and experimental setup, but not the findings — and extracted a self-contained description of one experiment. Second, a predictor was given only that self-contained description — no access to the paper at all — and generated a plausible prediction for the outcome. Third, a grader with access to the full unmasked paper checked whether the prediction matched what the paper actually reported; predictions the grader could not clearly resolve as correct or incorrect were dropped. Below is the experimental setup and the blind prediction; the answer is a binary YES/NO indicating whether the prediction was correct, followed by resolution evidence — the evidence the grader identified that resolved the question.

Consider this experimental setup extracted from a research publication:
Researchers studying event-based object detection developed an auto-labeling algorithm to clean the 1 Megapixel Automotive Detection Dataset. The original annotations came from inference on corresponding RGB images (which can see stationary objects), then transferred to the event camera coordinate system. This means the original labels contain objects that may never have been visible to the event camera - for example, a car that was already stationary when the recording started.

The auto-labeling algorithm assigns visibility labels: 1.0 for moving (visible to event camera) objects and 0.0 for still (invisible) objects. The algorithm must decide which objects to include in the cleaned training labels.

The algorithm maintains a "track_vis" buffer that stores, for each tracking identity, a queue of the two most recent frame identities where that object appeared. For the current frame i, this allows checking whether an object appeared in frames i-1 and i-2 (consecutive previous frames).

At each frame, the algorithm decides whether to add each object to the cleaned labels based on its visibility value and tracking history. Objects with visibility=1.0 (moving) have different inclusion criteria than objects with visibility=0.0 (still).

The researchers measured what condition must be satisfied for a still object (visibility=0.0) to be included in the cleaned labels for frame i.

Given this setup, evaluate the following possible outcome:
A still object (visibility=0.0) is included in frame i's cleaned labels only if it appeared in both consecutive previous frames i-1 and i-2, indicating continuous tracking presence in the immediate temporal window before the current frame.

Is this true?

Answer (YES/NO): YES